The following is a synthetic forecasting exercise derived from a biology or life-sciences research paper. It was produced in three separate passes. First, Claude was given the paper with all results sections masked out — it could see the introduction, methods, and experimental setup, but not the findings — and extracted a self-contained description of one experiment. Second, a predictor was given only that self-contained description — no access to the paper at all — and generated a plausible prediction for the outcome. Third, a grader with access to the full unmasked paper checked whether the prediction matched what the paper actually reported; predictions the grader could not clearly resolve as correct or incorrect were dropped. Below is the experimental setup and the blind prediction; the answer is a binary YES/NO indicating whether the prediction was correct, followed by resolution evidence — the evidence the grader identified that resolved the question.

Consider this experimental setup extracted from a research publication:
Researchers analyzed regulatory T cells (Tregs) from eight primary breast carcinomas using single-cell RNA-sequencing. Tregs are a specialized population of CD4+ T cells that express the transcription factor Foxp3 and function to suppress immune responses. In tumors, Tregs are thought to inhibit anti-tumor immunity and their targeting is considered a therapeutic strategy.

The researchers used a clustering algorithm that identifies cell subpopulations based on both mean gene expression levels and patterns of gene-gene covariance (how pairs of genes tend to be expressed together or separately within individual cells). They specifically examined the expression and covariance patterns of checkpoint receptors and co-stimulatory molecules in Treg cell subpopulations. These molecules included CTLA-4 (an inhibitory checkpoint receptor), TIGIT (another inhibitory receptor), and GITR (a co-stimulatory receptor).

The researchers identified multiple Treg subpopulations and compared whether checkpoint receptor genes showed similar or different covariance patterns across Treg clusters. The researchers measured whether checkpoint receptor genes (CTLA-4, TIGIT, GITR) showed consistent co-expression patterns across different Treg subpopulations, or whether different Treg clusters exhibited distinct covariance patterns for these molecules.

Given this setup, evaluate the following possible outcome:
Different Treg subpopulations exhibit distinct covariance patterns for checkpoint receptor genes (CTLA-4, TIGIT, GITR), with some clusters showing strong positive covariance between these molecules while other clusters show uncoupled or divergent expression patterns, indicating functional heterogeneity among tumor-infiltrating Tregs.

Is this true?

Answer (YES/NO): YES